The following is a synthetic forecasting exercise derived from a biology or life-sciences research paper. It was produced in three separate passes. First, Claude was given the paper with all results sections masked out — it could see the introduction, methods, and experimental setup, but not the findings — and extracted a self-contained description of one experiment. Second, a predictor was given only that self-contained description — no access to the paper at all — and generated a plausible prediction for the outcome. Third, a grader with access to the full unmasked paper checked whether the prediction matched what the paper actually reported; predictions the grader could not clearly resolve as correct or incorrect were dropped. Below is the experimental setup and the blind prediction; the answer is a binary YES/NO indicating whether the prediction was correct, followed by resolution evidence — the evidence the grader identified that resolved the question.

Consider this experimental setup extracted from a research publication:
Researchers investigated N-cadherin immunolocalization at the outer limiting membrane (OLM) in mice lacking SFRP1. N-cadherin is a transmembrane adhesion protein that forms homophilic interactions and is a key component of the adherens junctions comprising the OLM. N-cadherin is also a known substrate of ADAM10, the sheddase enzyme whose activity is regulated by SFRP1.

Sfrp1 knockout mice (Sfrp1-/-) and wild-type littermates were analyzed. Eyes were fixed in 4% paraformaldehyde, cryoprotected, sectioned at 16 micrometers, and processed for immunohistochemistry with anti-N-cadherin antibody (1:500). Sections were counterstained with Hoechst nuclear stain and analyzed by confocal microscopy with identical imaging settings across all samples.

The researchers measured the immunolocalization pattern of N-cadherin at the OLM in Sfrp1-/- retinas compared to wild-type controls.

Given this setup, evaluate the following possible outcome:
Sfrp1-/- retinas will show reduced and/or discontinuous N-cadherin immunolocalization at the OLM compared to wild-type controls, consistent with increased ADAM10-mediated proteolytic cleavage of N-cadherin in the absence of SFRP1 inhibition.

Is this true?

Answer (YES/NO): YES